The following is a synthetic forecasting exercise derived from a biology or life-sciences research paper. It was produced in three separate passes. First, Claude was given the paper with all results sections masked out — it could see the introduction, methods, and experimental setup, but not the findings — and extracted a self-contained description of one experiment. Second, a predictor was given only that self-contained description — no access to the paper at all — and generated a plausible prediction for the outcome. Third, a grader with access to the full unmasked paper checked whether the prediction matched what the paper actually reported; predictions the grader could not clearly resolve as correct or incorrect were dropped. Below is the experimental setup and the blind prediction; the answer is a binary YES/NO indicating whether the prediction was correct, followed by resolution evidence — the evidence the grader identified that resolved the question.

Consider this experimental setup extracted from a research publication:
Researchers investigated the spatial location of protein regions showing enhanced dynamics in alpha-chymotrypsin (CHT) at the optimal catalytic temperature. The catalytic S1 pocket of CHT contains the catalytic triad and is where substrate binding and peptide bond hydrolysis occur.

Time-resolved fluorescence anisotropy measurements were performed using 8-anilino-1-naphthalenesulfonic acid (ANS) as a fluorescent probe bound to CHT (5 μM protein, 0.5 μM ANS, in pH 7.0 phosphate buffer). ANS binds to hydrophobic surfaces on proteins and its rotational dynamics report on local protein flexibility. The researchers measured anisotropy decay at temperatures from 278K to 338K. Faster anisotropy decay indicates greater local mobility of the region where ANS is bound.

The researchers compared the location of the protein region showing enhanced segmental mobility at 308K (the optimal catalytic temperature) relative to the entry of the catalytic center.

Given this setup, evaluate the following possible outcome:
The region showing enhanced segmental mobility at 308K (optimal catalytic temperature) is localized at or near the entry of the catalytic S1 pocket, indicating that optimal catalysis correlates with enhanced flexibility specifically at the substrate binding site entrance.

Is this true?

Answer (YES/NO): NO